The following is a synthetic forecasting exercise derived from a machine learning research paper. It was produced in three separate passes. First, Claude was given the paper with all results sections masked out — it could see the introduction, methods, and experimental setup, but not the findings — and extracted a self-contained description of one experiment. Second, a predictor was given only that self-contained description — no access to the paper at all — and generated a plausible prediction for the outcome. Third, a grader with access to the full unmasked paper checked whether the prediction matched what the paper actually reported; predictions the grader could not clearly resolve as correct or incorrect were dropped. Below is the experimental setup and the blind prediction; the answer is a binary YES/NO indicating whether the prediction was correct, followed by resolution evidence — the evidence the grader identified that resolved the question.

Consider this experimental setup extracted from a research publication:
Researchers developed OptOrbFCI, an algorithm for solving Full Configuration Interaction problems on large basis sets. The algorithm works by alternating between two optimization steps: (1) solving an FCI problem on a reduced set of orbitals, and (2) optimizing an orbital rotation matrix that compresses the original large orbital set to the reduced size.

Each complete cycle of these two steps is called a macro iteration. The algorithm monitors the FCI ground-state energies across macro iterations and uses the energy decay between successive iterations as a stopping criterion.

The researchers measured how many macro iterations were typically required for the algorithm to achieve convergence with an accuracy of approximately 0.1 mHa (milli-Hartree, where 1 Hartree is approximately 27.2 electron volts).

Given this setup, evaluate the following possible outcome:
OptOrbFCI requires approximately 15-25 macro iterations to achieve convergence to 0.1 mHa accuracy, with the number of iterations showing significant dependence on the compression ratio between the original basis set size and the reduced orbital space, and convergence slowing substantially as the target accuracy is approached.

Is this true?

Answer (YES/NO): NO